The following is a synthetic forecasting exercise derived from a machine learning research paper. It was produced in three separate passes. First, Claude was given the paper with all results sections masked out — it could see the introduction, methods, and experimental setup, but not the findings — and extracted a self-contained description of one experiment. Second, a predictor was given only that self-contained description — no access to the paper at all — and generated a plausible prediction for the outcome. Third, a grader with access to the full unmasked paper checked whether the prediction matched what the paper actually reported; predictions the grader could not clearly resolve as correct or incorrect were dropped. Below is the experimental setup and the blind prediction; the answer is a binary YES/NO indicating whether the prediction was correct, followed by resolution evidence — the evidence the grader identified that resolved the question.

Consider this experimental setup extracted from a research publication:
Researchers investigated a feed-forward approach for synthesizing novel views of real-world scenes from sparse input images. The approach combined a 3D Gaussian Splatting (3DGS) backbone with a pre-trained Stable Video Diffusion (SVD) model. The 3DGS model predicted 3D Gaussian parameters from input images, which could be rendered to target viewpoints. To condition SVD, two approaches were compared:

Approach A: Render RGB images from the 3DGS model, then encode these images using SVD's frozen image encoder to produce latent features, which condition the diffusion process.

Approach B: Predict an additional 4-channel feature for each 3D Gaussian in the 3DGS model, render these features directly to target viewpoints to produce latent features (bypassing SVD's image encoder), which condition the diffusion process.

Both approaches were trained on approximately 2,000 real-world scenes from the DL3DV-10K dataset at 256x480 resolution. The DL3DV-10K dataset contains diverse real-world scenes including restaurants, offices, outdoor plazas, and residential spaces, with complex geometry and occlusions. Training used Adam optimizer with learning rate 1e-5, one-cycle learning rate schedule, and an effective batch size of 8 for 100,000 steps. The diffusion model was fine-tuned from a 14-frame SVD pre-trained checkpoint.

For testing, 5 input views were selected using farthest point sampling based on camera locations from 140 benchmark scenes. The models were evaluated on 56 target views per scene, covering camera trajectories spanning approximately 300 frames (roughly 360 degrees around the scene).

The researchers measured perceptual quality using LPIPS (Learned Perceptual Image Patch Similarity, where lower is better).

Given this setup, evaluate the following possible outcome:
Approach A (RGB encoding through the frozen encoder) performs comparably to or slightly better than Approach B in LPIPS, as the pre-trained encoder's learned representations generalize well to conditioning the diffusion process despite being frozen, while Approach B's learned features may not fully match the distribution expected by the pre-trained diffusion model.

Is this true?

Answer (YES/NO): NO